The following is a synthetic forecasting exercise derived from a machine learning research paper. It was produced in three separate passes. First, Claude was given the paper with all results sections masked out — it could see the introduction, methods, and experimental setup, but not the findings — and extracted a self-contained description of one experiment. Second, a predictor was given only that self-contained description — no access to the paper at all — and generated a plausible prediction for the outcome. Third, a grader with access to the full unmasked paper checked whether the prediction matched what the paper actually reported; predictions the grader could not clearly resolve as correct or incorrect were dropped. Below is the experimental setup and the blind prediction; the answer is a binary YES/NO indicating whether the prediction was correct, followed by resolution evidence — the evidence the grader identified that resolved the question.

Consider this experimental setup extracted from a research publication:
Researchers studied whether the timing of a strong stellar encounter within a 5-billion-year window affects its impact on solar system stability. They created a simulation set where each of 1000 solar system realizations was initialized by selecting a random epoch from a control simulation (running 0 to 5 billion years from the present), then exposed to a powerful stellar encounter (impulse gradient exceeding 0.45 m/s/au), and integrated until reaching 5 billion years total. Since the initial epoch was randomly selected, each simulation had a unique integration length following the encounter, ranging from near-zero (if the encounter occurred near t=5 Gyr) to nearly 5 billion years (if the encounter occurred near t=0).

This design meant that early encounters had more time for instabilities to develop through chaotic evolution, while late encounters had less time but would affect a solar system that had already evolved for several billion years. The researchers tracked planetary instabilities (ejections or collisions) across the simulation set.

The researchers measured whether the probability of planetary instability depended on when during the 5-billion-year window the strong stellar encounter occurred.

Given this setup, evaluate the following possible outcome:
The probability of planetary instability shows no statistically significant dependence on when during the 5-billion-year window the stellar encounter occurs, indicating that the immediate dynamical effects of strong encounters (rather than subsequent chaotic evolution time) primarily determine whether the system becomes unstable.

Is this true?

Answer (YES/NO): NO